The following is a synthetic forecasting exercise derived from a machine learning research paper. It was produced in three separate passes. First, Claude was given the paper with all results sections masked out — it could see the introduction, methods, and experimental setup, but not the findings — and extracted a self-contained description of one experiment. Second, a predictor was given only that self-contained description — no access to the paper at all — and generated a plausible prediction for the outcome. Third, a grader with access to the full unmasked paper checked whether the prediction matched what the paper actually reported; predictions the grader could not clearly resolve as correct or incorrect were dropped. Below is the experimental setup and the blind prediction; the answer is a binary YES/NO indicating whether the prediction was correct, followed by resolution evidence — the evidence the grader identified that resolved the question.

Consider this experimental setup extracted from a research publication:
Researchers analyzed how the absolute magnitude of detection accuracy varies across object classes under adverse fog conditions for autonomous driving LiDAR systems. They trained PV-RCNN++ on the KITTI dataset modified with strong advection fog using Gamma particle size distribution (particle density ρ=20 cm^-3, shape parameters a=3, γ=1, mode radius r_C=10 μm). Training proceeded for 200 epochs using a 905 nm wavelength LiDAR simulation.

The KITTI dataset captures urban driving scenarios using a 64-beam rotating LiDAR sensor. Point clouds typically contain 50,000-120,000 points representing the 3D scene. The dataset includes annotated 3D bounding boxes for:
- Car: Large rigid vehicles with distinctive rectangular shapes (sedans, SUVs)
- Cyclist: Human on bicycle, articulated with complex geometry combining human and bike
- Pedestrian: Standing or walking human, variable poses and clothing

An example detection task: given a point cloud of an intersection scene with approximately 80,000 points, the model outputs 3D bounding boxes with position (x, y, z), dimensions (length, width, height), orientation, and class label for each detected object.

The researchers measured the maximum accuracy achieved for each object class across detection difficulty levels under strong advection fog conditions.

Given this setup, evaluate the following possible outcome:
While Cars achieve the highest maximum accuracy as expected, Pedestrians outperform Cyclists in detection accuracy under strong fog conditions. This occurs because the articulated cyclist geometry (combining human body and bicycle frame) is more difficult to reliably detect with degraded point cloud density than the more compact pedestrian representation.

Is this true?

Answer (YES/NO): NO